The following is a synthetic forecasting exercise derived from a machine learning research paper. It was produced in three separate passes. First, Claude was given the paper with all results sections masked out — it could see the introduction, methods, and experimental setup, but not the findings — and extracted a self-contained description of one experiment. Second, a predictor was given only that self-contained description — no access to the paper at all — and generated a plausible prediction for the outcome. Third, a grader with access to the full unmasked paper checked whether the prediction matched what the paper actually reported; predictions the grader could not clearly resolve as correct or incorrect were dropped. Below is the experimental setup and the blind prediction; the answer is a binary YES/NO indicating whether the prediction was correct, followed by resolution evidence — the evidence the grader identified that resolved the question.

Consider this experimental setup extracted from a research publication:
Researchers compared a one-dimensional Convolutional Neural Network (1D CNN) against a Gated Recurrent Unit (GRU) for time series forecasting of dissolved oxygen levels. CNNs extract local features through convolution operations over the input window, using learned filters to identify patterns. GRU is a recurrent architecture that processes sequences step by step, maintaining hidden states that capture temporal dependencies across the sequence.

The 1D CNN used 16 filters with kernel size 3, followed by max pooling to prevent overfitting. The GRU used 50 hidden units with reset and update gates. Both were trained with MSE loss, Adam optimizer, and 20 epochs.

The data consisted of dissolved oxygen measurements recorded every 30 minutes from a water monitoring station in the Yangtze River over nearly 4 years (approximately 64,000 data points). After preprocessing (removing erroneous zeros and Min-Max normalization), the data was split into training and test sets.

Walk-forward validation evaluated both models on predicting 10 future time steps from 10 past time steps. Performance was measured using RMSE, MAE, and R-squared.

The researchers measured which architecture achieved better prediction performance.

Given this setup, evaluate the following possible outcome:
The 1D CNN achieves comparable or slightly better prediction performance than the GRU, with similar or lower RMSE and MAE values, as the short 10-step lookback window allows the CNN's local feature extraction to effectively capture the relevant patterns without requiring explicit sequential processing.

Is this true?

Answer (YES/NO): NO